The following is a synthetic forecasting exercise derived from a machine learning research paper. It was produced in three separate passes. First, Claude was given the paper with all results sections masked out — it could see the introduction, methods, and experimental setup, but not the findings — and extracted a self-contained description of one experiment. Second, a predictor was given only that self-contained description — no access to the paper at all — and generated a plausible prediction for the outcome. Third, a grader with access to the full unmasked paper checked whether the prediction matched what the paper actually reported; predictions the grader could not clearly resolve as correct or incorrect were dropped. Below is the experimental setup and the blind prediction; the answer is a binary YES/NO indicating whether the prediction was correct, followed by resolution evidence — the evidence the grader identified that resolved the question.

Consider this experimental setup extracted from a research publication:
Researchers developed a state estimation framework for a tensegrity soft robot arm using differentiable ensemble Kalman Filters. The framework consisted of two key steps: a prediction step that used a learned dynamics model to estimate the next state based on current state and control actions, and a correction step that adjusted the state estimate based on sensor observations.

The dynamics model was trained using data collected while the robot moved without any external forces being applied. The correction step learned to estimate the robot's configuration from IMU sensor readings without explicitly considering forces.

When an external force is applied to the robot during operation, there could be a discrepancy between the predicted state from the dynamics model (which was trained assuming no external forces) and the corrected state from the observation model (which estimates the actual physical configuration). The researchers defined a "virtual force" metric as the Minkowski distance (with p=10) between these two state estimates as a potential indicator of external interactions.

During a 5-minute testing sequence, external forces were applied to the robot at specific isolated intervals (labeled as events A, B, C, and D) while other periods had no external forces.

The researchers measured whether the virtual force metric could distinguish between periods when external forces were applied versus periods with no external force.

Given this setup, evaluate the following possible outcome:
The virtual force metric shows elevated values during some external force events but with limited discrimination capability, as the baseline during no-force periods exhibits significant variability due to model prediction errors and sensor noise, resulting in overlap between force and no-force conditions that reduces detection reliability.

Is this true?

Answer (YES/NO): NO